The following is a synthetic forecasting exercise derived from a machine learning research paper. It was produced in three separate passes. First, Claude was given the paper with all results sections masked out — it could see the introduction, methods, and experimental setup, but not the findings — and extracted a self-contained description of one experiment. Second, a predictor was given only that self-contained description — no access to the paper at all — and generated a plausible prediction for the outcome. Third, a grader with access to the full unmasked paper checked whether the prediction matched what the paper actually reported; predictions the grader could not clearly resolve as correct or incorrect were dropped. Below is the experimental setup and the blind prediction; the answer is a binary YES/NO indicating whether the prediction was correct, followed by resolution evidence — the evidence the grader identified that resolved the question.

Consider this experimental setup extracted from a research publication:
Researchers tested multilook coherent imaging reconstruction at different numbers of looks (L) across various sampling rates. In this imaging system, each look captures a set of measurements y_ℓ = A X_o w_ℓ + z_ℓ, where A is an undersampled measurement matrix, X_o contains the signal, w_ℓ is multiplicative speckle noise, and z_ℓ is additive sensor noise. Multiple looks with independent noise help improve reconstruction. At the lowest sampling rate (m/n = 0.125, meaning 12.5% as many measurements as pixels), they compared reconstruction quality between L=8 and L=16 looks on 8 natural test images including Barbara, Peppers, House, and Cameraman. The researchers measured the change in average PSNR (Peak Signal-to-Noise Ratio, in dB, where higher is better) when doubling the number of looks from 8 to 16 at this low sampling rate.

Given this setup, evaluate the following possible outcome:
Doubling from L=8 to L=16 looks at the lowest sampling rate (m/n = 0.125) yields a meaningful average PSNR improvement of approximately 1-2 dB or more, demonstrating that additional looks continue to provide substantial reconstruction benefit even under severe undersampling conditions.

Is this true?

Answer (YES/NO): YES